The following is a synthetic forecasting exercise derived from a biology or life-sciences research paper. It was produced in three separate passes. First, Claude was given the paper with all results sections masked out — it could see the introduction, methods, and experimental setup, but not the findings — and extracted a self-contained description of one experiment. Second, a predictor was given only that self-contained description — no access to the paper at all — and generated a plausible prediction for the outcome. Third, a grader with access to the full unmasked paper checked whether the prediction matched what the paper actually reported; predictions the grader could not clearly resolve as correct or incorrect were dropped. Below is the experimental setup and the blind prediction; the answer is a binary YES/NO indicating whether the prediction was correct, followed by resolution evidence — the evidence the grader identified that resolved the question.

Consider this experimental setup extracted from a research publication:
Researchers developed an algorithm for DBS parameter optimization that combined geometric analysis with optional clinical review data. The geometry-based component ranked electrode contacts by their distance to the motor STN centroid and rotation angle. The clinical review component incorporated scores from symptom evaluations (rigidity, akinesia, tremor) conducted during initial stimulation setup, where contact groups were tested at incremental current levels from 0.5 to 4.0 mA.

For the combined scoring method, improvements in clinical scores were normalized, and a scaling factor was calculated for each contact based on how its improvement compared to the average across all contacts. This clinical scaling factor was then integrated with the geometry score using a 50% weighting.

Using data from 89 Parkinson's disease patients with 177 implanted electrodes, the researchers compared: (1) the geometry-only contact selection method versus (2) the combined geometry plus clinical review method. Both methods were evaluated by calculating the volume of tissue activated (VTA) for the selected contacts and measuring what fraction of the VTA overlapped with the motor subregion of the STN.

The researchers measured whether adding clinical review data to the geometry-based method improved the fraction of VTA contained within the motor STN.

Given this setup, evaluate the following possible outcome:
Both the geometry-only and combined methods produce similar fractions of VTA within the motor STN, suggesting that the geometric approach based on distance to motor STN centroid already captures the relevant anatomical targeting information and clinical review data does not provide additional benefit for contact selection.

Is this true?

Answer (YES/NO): YES